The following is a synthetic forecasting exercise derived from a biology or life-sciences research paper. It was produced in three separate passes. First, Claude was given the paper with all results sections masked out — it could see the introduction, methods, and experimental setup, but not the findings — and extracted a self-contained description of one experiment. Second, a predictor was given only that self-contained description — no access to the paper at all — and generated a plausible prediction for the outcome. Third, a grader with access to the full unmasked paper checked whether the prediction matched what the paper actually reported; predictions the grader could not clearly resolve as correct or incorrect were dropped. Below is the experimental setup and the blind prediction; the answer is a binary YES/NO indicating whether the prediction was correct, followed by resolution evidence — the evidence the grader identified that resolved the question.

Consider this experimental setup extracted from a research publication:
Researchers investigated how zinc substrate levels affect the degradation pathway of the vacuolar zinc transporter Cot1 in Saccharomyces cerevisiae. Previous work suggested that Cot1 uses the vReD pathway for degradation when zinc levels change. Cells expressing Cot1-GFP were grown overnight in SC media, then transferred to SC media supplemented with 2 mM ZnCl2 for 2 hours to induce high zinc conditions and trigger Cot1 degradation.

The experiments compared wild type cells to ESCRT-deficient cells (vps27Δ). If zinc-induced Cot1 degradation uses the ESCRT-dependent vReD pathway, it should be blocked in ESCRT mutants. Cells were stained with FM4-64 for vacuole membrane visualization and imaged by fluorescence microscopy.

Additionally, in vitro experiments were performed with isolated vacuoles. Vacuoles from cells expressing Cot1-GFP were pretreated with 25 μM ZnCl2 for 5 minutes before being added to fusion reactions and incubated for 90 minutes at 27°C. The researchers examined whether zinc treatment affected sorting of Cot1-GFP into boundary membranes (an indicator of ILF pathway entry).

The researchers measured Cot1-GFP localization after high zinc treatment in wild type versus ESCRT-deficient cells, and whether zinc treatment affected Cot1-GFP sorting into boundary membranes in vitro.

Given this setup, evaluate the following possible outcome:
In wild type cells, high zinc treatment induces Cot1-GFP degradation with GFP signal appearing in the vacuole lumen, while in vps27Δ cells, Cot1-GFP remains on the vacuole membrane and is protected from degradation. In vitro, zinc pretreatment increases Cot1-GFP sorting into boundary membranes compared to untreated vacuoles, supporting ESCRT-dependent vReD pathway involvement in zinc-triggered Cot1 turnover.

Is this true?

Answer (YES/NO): NO